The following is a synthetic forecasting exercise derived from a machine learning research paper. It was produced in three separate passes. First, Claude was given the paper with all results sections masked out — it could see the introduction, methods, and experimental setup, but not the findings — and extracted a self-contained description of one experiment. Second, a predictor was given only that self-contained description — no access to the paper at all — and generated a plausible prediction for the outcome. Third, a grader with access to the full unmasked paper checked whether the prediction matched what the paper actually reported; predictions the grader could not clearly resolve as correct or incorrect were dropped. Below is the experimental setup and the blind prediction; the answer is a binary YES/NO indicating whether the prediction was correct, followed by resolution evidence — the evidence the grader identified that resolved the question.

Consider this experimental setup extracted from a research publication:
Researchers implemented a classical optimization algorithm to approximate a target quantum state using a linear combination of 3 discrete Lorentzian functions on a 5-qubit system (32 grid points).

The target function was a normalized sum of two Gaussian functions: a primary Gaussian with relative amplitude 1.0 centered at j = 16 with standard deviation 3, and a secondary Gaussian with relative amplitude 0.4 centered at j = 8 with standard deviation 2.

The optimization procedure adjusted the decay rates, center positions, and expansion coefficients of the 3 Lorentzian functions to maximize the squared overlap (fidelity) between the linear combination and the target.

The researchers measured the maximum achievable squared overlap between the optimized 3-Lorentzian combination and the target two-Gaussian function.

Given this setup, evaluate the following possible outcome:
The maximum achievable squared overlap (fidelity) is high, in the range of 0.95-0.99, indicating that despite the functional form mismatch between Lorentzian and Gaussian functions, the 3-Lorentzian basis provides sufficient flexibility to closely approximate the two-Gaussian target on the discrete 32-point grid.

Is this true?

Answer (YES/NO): NO